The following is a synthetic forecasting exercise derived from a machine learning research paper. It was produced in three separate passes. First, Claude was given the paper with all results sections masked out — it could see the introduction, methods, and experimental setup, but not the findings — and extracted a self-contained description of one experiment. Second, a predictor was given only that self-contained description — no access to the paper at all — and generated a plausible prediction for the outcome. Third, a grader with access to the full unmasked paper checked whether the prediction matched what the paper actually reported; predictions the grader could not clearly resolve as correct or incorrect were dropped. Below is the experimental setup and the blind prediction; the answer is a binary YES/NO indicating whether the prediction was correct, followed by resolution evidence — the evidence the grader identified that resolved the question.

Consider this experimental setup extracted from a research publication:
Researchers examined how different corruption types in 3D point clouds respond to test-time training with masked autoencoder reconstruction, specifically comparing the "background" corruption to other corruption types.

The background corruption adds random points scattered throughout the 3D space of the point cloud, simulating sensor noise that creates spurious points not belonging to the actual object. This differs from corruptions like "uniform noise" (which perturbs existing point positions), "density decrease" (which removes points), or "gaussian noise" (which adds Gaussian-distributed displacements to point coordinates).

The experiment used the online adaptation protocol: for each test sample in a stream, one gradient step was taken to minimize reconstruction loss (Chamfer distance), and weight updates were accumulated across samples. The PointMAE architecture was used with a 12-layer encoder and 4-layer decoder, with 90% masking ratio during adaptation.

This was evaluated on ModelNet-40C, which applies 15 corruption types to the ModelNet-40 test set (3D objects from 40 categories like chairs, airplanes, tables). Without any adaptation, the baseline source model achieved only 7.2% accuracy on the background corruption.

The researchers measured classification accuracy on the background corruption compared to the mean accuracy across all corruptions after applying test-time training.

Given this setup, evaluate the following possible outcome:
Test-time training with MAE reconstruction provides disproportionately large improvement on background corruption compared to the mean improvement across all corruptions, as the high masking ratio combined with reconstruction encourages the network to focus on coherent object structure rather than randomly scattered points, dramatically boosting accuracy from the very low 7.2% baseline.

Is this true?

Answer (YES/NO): NO